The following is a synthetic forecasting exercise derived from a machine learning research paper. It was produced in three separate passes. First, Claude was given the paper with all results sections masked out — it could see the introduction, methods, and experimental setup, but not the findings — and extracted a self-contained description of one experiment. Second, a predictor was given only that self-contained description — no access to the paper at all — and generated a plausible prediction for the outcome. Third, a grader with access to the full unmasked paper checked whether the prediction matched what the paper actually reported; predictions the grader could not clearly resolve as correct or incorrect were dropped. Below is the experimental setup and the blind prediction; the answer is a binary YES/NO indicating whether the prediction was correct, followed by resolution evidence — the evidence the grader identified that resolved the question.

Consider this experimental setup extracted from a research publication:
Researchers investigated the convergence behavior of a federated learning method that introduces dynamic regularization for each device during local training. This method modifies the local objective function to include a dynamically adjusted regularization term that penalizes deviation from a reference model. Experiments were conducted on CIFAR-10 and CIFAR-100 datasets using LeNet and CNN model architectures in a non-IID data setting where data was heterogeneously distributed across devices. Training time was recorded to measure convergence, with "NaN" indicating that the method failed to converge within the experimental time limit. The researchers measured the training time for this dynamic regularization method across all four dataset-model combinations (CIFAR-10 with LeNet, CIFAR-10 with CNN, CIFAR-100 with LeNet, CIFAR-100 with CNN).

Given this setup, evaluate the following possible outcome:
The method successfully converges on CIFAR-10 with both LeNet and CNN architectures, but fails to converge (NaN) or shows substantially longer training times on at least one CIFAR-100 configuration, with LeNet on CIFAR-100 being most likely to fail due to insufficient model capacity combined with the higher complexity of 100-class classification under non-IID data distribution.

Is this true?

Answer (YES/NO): NO